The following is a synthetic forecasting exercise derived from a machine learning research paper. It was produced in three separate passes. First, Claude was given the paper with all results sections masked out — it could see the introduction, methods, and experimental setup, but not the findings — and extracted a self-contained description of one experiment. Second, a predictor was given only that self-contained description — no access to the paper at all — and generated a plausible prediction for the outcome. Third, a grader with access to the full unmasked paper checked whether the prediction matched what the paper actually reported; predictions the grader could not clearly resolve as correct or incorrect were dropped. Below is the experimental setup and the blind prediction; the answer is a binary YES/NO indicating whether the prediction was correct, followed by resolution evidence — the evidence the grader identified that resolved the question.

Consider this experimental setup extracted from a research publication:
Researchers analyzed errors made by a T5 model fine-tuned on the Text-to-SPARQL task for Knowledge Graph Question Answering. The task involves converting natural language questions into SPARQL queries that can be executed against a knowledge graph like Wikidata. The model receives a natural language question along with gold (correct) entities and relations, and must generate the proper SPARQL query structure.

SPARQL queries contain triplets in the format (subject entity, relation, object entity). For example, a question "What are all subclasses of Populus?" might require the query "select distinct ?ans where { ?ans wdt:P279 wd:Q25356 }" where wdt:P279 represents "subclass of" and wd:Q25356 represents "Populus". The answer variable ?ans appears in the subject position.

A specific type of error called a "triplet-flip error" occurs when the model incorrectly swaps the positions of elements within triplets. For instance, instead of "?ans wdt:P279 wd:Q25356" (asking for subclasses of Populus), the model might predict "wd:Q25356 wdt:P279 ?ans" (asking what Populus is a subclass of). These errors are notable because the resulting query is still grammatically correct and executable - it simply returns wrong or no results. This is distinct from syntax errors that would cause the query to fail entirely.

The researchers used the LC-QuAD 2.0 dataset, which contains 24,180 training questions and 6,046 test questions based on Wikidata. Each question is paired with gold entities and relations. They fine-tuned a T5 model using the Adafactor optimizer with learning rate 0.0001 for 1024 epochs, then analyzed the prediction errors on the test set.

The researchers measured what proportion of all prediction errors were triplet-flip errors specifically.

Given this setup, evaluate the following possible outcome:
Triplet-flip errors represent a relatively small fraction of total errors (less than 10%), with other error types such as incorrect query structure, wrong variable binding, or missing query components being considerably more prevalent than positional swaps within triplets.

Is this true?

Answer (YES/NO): NO